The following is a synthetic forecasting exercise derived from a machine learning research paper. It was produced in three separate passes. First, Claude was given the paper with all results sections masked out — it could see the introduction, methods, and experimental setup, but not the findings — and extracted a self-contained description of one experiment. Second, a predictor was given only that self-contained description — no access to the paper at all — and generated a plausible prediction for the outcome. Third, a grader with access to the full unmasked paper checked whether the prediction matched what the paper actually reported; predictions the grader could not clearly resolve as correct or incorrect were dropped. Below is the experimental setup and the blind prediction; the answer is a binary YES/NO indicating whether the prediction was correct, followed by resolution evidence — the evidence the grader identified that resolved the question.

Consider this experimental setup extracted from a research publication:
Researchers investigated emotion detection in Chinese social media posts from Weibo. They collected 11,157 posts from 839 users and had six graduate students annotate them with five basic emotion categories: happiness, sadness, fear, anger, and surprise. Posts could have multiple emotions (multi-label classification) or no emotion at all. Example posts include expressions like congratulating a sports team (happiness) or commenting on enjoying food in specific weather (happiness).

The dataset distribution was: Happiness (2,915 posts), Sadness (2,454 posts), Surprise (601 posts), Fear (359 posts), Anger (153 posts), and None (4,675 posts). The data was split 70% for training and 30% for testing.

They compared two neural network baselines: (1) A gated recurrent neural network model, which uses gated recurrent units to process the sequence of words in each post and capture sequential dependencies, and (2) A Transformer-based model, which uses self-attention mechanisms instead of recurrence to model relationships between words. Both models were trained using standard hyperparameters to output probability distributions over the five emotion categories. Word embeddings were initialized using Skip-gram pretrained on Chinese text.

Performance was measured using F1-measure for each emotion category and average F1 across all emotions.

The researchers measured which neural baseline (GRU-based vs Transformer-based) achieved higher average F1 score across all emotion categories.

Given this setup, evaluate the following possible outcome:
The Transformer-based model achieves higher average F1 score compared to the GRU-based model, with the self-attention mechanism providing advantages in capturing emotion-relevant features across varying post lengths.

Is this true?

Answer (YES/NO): NO